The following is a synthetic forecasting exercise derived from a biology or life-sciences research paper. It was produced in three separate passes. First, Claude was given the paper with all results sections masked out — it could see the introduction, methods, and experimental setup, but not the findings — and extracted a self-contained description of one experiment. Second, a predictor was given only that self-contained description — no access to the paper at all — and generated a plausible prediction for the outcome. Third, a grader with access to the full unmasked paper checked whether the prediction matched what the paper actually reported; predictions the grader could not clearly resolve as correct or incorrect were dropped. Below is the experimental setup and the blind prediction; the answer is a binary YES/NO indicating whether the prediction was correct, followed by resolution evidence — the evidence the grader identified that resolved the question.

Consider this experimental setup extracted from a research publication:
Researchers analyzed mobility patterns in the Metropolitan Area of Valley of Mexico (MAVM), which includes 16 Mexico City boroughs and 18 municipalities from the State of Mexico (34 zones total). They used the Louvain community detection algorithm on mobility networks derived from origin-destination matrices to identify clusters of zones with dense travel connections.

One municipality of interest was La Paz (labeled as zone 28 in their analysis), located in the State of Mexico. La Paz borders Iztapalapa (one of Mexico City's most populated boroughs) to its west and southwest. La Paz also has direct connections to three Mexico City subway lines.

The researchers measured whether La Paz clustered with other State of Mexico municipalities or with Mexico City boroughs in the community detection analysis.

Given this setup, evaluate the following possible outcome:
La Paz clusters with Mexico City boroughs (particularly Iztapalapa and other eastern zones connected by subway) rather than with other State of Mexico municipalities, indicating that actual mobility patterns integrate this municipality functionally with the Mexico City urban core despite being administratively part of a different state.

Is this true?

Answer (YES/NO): YES